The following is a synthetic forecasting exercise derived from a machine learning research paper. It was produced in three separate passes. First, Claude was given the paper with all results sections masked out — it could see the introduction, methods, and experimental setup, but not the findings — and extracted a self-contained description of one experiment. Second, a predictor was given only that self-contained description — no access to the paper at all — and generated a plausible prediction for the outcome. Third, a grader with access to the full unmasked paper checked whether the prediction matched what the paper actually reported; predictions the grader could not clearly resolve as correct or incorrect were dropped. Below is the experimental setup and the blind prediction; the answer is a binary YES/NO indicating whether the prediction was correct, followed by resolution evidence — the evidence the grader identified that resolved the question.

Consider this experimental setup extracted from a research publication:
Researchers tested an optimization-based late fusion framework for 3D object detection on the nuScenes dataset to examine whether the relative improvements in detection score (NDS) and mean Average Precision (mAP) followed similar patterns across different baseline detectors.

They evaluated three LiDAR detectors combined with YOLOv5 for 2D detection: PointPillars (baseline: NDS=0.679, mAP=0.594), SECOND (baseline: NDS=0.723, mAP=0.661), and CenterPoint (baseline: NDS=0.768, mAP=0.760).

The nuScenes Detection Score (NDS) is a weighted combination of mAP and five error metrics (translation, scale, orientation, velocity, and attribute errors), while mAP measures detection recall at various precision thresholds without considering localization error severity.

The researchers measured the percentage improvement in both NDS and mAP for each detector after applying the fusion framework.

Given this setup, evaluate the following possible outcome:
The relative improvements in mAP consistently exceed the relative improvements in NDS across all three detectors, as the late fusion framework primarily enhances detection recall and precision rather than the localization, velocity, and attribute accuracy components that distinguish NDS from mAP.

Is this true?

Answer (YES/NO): NO